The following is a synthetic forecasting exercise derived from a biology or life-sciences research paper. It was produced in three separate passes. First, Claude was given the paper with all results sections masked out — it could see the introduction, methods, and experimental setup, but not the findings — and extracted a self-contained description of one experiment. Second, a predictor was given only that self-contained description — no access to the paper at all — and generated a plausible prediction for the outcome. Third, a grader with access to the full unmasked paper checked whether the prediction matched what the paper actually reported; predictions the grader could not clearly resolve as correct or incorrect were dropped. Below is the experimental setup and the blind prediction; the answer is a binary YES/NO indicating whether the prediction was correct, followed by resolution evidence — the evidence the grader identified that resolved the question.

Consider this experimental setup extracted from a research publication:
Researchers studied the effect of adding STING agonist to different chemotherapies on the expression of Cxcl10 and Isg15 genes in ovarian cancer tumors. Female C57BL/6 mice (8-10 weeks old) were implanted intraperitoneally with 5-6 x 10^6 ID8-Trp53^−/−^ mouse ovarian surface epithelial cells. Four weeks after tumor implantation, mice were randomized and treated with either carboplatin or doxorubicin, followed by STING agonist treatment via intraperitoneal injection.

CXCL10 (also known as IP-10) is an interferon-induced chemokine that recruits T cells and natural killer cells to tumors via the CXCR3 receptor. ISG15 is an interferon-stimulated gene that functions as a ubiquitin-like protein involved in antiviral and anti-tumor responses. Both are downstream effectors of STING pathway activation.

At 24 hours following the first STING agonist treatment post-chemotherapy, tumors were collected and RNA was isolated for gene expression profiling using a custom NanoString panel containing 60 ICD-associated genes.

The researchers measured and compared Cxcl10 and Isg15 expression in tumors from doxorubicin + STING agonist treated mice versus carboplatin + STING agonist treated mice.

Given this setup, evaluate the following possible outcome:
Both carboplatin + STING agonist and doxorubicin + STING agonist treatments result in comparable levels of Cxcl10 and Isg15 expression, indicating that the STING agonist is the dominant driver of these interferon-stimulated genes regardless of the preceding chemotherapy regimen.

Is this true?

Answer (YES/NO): NO